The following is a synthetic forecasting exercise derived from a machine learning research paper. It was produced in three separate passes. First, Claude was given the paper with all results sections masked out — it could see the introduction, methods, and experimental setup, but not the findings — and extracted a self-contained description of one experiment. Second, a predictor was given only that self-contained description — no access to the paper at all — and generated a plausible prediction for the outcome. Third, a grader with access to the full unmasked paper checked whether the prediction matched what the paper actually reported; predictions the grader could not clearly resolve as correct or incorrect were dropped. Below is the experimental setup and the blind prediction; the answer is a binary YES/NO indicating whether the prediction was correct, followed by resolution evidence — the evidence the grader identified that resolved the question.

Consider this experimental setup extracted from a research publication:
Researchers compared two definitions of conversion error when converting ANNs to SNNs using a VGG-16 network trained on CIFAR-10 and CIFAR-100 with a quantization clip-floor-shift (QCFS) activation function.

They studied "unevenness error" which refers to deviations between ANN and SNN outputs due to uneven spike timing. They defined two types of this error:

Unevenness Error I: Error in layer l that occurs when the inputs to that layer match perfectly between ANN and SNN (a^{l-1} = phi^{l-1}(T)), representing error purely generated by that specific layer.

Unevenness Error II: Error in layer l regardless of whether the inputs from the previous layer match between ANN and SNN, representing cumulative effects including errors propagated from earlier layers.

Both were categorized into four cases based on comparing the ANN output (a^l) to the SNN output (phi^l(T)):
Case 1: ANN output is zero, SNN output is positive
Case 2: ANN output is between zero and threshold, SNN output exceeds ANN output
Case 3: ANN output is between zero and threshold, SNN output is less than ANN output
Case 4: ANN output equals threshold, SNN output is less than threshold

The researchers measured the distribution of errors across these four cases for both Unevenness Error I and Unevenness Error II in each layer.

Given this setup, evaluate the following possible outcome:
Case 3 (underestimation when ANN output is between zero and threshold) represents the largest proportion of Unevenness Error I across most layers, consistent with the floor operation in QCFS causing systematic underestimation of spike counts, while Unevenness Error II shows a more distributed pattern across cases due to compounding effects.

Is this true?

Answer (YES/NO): NO